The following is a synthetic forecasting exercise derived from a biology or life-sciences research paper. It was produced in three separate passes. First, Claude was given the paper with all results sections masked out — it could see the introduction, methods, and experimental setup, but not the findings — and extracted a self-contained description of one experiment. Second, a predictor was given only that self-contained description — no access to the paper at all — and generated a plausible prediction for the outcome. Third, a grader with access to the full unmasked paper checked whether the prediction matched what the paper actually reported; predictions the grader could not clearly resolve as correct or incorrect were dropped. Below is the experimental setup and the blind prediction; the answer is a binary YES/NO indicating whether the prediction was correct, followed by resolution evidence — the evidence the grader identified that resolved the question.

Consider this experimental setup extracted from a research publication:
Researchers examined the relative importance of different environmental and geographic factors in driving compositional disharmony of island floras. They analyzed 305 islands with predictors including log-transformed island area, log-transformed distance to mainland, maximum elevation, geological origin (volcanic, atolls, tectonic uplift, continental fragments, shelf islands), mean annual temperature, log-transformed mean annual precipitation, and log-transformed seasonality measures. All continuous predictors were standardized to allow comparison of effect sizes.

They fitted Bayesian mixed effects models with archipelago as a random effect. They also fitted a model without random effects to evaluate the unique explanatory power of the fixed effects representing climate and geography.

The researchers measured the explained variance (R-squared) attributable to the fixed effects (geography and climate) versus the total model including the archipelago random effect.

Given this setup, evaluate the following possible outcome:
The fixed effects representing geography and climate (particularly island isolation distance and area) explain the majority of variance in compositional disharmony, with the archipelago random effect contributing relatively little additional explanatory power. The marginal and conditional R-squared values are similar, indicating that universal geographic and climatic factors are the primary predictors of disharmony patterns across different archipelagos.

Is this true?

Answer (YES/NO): NO